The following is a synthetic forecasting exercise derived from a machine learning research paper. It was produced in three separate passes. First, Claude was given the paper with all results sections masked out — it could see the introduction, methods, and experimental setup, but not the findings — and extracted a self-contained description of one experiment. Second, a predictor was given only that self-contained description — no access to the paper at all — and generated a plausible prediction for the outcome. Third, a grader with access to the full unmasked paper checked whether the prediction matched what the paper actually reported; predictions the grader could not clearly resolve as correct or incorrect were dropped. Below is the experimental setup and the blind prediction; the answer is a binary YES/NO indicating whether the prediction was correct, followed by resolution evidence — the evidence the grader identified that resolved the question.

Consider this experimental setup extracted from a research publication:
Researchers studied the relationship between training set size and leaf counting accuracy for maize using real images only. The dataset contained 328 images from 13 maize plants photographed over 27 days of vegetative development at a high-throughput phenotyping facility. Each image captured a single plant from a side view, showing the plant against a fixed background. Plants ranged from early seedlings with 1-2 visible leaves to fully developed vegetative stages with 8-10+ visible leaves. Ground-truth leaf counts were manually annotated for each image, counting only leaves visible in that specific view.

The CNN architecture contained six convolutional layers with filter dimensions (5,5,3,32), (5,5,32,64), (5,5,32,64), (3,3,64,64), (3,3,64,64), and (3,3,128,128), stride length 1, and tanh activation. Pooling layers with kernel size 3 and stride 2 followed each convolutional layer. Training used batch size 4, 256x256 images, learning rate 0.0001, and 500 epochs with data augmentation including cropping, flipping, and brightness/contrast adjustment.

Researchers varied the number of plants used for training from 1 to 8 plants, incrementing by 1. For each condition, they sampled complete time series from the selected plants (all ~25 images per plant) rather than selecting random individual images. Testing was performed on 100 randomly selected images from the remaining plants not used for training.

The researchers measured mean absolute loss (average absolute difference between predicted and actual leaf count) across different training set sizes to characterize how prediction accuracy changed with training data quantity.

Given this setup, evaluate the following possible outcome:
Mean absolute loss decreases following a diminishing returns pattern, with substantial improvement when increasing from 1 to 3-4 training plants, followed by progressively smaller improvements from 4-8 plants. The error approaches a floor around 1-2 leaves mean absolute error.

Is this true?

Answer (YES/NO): NO